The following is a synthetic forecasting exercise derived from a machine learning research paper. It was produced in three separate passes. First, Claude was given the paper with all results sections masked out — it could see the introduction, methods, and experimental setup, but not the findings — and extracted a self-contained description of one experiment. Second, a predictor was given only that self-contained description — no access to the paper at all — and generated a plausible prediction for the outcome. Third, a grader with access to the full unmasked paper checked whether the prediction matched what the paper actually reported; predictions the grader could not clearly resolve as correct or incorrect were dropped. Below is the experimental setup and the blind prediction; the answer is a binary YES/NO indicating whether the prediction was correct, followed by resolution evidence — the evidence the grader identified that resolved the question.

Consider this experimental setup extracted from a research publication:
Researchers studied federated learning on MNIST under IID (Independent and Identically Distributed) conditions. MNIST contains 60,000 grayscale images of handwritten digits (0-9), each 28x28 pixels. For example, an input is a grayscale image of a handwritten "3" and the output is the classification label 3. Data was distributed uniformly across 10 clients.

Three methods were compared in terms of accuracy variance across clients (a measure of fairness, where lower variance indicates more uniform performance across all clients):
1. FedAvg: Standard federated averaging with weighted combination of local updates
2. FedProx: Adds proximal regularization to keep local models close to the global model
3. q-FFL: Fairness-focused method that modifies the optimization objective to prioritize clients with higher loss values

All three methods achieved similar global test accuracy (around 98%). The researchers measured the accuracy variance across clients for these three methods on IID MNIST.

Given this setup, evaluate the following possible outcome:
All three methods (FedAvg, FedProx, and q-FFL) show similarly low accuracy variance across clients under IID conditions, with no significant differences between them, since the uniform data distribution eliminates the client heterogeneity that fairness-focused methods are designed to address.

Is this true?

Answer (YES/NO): YES